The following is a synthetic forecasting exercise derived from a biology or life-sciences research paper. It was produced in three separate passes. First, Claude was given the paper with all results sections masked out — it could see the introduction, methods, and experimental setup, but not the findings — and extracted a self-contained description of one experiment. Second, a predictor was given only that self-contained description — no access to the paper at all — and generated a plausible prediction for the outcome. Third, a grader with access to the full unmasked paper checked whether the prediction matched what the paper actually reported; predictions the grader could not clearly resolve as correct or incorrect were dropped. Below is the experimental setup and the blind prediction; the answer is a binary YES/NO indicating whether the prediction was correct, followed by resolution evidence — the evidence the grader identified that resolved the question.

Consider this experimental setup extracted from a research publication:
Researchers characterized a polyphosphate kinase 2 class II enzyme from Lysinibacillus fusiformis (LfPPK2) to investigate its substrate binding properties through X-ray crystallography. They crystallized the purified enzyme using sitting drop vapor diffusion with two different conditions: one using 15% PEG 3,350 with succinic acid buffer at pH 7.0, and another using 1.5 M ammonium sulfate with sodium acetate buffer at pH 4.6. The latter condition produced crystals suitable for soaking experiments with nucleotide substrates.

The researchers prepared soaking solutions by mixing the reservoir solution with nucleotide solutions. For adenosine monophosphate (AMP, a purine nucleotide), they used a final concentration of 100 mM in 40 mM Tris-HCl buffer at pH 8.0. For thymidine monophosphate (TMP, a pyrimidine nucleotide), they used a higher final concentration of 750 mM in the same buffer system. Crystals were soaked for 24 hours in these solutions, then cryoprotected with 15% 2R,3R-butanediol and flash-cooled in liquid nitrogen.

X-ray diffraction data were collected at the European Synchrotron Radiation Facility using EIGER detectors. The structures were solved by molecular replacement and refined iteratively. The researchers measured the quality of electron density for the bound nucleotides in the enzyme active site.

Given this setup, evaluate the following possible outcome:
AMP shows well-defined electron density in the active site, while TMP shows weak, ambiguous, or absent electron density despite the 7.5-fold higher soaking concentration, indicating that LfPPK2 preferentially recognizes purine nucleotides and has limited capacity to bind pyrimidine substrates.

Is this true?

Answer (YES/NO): NO